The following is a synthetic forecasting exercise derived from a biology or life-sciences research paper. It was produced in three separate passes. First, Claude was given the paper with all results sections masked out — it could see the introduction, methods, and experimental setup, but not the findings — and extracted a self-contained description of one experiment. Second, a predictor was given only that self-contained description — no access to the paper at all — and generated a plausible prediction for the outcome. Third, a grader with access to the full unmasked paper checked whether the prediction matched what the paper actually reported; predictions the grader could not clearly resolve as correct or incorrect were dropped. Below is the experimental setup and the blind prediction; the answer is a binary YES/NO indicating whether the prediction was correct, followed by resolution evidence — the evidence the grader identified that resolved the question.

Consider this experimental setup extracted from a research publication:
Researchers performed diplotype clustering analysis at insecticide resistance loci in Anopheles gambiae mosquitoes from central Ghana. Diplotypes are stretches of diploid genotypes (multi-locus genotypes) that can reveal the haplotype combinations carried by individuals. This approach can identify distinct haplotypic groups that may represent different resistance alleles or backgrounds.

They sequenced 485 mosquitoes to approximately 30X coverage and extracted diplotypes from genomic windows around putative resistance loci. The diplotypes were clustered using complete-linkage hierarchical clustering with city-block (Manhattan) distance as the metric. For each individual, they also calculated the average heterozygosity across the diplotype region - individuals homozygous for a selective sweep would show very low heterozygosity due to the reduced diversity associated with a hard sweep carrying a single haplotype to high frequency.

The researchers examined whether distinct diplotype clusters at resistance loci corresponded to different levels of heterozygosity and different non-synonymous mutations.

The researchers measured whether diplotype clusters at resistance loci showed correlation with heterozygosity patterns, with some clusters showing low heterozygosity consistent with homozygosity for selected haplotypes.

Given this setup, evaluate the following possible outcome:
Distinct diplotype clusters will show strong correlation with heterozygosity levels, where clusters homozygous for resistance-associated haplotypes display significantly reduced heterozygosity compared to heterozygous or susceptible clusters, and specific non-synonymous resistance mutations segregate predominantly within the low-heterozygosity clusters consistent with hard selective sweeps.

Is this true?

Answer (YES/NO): YES